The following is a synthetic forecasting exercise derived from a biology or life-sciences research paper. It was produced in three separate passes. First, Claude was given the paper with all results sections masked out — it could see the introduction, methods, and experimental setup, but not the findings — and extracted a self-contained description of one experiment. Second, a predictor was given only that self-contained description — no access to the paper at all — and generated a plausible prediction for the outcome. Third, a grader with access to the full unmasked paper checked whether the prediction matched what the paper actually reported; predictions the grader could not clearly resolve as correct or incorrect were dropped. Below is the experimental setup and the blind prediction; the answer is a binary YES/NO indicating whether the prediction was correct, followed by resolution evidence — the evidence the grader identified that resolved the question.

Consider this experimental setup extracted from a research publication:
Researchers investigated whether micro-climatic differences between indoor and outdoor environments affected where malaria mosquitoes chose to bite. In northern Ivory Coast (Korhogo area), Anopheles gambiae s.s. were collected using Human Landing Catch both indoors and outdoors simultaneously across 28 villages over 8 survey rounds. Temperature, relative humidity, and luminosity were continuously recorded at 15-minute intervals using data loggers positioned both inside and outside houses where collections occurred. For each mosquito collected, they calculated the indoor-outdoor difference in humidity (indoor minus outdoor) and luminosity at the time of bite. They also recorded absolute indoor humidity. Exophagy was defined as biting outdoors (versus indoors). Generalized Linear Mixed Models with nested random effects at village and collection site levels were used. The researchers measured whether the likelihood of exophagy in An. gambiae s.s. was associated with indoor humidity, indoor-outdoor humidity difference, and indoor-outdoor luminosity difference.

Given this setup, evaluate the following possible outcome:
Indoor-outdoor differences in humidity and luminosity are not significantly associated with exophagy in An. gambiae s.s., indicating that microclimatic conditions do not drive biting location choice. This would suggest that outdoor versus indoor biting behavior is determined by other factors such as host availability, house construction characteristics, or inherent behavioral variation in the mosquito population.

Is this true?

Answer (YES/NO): NO